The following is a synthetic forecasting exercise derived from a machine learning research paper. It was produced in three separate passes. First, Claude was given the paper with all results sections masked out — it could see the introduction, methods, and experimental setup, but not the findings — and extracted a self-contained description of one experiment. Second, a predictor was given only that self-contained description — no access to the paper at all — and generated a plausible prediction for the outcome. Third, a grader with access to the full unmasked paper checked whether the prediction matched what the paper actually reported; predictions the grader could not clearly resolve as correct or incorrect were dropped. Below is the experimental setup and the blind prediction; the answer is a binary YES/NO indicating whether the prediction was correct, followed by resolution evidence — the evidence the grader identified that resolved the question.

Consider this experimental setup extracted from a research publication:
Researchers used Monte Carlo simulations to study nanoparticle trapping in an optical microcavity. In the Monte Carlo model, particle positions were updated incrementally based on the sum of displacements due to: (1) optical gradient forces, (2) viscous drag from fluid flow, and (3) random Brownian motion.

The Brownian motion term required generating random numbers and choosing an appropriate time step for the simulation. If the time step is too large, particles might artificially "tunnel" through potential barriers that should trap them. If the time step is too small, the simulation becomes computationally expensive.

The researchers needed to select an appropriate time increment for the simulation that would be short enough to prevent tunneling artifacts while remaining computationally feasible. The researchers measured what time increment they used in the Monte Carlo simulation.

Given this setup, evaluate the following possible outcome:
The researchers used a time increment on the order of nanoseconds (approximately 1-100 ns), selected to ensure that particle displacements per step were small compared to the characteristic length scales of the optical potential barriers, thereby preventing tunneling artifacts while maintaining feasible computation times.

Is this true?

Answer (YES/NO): NO